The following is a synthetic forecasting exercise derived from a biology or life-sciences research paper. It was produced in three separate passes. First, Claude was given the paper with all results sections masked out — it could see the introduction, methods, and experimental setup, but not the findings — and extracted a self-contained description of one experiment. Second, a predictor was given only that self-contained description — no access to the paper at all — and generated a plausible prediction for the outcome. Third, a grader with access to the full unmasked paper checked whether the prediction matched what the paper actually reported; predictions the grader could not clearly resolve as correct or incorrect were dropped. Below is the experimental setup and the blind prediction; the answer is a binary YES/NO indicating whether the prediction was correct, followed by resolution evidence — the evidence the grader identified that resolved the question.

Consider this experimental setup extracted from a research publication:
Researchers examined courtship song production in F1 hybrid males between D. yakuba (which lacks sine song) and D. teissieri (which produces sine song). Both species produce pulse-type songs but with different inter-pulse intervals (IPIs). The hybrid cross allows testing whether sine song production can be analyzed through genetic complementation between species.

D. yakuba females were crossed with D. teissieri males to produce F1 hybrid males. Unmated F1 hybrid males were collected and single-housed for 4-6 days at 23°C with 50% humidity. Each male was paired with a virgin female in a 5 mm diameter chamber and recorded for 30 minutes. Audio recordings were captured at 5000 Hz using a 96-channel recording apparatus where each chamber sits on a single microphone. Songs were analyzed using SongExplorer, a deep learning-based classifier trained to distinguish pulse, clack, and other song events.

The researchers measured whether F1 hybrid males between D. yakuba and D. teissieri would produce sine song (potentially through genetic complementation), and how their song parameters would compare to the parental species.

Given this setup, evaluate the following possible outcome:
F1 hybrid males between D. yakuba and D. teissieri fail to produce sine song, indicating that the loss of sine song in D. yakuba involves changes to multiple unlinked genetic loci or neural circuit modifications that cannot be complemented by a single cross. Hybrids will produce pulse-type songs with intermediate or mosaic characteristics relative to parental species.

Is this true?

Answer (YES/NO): NO